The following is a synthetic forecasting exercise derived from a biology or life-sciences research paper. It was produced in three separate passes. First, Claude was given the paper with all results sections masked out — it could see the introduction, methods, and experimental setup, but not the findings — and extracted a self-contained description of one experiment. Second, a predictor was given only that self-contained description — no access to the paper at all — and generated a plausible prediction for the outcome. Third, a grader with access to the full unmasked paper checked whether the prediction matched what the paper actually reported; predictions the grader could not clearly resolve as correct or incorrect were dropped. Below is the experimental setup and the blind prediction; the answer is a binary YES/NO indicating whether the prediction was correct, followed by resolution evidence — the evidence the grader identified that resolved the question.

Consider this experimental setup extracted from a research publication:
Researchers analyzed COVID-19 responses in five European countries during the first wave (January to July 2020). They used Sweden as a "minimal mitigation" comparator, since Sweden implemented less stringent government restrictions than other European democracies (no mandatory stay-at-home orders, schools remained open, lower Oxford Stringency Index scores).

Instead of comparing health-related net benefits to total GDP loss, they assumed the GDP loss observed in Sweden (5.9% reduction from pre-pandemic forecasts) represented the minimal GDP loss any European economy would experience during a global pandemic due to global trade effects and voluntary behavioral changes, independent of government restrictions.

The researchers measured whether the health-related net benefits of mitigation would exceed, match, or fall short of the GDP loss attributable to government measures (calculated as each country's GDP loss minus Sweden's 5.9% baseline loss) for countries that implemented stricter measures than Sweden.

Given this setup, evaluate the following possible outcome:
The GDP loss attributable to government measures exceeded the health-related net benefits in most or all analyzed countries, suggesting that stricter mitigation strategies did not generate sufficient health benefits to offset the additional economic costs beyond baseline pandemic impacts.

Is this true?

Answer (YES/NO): NO